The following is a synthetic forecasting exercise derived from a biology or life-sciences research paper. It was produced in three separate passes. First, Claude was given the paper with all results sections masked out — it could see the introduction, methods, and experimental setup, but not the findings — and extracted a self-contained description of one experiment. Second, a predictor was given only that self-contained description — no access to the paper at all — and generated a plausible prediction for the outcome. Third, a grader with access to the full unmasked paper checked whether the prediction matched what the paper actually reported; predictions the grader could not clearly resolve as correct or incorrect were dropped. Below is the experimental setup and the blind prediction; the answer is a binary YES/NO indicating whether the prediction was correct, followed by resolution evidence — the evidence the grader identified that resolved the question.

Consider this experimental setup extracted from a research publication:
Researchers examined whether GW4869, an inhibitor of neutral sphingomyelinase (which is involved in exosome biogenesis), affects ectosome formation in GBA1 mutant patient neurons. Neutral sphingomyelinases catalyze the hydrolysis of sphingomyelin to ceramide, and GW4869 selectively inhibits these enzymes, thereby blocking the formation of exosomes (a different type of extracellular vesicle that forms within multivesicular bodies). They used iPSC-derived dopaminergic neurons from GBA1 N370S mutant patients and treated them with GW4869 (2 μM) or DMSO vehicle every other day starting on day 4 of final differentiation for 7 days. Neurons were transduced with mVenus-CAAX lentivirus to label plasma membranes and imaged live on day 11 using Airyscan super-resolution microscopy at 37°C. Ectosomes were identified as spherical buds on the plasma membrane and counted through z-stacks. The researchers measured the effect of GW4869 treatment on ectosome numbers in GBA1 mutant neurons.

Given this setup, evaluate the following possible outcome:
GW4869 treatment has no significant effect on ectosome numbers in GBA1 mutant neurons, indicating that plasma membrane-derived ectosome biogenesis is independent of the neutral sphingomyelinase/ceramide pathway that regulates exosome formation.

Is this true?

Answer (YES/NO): NO